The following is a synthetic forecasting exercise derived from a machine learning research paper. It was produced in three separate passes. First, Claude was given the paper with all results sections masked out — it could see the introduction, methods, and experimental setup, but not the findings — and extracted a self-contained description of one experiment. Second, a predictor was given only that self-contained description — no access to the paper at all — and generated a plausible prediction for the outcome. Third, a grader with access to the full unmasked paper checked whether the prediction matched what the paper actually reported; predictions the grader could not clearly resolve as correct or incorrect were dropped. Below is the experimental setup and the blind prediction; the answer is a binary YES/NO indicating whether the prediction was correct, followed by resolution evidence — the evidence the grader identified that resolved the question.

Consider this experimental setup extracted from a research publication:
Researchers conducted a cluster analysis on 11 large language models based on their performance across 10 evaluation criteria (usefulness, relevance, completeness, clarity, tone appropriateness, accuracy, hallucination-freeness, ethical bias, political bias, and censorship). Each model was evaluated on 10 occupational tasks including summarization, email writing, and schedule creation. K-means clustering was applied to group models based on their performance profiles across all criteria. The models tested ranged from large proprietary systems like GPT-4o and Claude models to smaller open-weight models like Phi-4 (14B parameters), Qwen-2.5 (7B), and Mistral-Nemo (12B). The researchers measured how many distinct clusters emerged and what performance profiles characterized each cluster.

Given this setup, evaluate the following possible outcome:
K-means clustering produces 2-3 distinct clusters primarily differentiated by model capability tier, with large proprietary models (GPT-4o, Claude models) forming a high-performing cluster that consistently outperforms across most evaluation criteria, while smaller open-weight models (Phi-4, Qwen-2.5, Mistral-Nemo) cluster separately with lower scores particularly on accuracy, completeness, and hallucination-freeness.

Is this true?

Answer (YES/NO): NO